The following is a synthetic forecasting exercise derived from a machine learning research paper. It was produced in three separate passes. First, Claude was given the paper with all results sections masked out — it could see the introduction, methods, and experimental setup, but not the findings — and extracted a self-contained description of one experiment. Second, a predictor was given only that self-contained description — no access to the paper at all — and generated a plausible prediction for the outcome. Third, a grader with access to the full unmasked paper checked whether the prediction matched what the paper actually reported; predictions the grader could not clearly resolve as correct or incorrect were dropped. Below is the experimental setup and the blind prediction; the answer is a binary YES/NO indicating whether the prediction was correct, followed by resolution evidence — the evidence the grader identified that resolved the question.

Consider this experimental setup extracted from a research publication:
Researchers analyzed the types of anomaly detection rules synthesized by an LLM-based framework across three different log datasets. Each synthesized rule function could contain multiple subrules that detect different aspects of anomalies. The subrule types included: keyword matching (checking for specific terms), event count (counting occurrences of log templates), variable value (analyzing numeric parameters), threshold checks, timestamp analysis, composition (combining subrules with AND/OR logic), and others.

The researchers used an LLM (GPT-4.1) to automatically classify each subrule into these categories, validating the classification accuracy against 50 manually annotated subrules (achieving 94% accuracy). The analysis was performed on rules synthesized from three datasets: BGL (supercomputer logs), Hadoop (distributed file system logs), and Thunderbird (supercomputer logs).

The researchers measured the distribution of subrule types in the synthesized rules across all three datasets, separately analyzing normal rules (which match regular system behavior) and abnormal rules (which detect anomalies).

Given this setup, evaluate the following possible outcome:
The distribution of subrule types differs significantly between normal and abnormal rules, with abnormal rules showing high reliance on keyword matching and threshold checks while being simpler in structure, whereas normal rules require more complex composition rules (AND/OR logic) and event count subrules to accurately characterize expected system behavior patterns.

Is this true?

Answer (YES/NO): NO